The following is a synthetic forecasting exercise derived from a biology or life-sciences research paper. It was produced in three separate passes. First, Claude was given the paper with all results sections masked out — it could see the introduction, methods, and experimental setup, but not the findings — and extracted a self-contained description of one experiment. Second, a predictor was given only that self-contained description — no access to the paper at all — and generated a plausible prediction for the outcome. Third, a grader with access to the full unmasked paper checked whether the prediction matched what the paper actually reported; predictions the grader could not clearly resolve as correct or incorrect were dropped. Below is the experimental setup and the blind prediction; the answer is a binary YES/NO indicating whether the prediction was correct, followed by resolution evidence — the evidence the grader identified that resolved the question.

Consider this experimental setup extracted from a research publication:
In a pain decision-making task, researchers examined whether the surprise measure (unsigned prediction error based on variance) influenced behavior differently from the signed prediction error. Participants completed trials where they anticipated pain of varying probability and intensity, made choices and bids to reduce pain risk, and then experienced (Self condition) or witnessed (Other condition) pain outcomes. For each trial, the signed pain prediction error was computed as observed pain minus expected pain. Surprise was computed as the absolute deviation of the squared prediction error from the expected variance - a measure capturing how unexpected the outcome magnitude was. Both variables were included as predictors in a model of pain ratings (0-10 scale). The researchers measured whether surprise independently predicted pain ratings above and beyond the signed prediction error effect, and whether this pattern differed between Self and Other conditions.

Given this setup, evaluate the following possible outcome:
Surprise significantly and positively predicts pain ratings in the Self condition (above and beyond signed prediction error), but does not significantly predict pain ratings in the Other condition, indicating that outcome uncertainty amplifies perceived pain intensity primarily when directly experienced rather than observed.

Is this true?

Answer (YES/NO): NO